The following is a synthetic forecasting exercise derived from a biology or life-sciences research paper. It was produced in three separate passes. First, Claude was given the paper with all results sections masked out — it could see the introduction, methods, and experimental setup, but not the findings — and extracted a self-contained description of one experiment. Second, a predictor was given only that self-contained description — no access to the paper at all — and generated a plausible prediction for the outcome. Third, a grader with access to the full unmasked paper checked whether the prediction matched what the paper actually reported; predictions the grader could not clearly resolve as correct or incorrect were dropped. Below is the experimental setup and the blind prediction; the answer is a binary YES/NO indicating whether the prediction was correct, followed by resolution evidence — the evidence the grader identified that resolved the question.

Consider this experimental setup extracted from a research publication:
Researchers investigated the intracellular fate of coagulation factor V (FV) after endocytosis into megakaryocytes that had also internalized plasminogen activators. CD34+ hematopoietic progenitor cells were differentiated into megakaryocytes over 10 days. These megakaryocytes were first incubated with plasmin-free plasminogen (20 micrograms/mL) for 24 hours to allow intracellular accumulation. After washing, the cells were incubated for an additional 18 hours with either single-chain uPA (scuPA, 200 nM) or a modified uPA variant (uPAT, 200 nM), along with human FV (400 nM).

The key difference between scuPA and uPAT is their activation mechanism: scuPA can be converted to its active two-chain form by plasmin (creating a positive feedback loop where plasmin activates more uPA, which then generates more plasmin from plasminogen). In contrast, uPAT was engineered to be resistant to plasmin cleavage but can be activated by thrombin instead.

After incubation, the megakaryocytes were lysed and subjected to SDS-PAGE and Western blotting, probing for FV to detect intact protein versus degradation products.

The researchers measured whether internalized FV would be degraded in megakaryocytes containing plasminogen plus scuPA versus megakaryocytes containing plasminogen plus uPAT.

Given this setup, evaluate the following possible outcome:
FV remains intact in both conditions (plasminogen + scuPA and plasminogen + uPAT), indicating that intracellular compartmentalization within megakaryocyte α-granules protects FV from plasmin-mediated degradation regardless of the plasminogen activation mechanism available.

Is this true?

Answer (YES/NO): NO